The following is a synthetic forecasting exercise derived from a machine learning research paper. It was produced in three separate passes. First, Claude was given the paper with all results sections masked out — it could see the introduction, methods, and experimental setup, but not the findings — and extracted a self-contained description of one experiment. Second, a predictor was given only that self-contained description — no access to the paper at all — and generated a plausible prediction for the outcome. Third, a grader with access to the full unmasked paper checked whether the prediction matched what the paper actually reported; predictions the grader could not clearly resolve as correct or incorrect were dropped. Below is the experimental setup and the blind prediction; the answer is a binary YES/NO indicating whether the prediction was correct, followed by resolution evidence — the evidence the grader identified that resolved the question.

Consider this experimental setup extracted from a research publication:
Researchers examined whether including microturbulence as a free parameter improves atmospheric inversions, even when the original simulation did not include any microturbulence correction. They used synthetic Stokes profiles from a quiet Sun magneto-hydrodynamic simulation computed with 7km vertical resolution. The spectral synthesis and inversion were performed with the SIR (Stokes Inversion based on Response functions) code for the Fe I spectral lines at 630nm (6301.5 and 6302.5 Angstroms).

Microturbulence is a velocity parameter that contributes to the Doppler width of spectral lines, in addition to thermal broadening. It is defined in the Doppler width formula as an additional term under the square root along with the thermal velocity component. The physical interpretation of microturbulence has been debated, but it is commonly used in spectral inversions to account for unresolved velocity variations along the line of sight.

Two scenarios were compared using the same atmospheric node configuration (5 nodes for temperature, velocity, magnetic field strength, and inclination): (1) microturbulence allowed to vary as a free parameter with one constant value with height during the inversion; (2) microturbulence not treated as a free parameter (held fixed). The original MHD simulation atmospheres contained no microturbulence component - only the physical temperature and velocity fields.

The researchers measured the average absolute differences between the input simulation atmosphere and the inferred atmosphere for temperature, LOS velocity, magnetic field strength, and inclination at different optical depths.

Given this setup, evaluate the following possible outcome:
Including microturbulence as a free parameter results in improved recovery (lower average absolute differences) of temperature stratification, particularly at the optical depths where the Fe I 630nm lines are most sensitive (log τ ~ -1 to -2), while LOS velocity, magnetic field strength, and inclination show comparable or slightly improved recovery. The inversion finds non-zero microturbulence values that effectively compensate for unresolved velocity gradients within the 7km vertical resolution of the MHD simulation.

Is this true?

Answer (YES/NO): NO